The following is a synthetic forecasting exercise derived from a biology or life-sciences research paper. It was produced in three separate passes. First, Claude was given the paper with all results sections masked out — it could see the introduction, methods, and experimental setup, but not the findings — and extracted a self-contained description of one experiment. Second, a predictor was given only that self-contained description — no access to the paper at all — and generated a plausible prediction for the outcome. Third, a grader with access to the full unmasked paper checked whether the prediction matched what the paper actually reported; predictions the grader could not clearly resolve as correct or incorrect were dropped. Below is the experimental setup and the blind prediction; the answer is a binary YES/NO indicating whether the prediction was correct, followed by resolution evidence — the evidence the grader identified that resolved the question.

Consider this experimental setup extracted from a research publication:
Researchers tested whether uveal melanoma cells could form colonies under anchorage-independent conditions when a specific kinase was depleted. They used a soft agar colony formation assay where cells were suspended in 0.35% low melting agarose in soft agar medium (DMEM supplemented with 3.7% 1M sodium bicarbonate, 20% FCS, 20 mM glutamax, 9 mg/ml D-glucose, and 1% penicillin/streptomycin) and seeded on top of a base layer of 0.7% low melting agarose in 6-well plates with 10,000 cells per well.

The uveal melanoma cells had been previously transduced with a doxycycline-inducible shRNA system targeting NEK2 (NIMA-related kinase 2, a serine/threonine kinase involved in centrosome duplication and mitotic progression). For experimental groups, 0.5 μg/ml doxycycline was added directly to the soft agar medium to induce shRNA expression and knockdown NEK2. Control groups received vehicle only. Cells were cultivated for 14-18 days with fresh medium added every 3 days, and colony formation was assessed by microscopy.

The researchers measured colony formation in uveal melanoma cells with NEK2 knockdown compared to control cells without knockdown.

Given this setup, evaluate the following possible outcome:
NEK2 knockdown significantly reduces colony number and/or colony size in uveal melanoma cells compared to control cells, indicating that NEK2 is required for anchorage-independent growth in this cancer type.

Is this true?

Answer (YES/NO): YES